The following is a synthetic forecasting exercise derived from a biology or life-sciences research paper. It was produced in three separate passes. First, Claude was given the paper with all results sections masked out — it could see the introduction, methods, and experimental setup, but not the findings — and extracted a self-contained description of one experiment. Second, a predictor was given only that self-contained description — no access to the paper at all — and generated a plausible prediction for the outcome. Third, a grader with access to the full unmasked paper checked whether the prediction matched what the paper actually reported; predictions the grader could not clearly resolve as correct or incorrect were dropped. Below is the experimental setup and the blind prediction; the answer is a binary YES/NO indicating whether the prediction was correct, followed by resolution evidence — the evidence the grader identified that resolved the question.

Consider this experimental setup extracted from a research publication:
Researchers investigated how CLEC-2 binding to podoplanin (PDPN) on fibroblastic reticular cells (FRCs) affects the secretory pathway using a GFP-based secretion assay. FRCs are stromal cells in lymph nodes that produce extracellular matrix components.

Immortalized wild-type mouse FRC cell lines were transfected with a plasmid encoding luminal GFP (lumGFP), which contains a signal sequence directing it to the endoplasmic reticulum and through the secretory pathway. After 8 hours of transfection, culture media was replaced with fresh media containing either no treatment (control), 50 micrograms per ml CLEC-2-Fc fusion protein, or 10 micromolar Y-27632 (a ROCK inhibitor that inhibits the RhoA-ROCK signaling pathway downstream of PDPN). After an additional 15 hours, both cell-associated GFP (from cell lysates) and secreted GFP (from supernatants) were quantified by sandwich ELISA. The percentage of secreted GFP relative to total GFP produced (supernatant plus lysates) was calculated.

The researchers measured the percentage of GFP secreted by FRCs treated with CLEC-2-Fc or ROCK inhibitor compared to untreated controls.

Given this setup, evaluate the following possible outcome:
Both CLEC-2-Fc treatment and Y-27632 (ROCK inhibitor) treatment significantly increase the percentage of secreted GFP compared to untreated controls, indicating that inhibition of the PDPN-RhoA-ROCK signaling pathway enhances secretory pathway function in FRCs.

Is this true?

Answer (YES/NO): NO